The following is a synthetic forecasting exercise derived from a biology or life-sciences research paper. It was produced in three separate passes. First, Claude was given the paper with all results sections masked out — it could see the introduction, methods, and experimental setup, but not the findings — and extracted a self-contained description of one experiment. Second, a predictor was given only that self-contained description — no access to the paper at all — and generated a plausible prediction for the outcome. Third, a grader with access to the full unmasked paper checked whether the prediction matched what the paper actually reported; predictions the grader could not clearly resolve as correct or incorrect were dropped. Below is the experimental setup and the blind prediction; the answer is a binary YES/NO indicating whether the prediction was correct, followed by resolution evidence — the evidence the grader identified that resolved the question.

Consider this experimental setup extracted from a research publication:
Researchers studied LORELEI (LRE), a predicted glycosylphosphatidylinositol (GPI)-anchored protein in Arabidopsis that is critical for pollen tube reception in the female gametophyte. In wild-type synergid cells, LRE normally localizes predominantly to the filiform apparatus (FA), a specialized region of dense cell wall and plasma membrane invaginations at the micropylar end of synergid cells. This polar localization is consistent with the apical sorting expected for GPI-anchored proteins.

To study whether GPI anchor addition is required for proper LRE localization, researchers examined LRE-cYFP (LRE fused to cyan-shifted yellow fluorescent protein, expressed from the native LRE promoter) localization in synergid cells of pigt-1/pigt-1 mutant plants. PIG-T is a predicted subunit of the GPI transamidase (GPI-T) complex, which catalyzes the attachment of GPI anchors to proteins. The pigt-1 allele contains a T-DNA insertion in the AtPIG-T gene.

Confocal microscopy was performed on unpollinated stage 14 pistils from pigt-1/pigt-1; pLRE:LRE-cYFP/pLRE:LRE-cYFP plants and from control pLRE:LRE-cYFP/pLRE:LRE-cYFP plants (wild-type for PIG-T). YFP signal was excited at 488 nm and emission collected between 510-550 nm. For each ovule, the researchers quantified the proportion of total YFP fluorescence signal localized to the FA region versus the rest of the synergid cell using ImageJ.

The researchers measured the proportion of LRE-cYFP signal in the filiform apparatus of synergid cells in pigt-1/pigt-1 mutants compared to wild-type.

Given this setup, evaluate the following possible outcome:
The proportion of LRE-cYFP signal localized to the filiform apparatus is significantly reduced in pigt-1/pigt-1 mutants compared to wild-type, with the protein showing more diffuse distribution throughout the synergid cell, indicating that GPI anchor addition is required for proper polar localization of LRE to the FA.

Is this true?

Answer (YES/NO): NO